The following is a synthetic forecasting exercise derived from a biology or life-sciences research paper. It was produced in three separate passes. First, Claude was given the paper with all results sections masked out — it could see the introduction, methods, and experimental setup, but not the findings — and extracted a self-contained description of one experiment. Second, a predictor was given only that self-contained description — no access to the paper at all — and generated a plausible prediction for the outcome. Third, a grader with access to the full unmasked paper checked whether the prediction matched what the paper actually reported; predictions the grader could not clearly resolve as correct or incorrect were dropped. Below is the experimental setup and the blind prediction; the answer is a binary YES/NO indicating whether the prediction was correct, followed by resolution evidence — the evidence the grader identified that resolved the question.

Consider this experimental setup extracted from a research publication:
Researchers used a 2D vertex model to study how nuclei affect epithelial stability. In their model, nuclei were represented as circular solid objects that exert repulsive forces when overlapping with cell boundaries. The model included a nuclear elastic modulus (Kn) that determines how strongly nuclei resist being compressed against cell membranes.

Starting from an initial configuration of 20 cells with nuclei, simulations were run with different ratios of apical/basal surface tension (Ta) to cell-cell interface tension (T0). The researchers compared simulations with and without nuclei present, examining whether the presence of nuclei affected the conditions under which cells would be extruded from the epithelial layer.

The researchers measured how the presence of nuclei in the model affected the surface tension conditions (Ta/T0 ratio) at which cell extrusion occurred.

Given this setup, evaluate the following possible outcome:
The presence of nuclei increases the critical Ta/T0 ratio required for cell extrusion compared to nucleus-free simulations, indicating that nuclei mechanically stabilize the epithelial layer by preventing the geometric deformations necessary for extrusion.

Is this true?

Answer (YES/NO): NO